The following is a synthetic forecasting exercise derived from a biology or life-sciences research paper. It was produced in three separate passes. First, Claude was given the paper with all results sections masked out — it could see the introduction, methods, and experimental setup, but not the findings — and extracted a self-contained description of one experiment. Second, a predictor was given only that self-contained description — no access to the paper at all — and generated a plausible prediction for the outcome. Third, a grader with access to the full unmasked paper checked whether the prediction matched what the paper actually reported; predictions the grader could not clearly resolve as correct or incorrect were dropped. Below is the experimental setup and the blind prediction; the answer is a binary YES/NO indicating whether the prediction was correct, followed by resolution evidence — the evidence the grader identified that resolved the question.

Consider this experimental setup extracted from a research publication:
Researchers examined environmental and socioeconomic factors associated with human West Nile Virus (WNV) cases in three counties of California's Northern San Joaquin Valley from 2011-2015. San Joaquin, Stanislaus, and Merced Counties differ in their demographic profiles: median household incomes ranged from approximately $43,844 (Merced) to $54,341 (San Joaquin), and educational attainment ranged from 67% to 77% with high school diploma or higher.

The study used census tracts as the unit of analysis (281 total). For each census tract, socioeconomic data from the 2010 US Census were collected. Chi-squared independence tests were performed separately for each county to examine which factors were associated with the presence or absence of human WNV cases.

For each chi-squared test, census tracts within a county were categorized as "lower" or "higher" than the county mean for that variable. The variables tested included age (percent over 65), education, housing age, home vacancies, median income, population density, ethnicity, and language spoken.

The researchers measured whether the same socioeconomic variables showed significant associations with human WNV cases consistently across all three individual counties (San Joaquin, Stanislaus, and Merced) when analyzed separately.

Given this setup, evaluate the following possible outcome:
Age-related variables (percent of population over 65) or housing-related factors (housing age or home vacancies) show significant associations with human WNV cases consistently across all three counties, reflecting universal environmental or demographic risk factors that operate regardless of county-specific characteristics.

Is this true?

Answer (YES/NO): NO